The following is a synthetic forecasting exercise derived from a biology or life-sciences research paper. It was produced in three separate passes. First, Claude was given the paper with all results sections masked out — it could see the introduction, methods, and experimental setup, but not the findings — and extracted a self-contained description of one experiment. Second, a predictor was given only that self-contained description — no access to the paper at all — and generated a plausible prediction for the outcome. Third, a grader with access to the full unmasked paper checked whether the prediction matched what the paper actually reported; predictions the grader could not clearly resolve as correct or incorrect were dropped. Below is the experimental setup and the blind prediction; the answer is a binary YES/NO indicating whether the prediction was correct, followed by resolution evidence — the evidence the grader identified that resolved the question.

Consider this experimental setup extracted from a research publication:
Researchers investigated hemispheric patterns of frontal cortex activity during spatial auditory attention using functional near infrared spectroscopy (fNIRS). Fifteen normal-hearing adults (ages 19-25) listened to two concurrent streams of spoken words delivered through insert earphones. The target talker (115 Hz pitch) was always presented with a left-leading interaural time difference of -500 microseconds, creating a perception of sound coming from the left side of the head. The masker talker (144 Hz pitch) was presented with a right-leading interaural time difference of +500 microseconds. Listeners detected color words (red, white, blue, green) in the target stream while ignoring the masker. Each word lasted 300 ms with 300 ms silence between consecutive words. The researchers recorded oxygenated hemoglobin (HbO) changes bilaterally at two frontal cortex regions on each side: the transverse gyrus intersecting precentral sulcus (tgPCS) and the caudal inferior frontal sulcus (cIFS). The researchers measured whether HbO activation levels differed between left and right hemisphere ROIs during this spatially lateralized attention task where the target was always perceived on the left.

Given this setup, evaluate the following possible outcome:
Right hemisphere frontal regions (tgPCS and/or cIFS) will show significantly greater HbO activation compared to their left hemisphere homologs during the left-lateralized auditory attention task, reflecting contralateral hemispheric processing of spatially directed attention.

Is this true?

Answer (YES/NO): NO